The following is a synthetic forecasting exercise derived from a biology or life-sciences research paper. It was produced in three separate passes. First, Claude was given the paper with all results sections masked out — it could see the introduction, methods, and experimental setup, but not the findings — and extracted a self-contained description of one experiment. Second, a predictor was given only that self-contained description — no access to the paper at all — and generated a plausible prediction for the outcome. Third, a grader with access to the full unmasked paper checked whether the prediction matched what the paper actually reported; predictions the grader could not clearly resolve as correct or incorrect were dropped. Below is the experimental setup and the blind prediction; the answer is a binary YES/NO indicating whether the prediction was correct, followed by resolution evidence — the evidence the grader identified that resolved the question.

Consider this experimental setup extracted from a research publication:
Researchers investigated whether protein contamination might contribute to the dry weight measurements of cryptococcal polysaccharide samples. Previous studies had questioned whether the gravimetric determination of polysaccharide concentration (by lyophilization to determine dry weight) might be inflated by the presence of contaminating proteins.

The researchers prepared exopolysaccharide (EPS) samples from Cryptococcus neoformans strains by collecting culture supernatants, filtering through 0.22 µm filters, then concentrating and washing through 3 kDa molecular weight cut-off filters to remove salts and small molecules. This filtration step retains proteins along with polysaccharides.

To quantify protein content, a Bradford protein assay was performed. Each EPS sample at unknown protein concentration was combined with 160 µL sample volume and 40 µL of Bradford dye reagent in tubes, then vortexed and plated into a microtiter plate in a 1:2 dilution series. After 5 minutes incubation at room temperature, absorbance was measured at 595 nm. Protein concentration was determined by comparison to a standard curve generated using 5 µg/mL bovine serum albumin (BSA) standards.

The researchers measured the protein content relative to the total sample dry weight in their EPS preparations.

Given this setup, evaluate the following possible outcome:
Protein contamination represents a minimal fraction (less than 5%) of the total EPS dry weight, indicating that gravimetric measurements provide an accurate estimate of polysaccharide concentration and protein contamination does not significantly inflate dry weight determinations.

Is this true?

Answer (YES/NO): YES